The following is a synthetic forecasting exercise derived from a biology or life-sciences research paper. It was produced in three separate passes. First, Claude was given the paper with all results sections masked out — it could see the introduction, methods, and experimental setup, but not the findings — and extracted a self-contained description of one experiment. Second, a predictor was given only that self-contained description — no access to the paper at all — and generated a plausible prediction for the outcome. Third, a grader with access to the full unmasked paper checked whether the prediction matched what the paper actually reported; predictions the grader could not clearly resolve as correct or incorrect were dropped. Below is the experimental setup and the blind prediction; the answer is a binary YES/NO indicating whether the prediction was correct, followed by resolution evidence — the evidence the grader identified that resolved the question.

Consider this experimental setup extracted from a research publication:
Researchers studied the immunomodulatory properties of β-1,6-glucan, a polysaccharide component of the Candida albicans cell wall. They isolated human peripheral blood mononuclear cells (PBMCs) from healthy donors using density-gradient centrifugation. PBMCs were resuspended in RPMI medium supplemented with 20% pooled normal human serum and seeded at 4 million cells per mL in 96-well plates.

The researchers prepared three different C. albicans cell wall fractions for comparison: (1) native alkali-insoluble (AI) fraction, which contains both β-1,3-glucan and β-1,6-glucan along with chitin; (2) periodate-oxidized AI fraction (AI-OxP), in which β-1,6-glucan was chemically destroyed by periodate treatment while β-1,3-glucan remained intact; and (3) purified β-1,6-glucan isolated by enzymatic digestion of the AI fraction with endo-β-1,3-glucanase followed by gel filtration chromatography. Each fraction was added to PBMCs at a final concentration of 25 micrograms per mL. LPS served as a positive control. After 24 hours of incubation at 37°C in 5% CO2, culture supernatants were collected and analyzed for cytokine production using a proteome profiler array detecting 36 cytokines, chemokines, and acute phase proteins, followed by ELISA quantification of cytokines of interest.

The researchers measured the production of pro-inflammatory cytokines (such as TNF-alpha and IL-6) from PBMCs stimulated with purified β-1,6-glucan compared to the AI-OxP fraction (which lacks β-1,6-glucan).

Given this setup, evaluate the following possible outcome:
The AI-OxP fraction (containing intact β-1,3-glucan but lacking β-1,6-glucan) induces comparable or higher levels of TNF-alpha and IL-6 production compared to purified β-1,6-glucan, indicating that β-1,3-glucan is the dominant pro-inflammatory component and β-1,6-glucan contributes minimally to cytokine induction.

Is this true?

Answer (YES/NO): NO